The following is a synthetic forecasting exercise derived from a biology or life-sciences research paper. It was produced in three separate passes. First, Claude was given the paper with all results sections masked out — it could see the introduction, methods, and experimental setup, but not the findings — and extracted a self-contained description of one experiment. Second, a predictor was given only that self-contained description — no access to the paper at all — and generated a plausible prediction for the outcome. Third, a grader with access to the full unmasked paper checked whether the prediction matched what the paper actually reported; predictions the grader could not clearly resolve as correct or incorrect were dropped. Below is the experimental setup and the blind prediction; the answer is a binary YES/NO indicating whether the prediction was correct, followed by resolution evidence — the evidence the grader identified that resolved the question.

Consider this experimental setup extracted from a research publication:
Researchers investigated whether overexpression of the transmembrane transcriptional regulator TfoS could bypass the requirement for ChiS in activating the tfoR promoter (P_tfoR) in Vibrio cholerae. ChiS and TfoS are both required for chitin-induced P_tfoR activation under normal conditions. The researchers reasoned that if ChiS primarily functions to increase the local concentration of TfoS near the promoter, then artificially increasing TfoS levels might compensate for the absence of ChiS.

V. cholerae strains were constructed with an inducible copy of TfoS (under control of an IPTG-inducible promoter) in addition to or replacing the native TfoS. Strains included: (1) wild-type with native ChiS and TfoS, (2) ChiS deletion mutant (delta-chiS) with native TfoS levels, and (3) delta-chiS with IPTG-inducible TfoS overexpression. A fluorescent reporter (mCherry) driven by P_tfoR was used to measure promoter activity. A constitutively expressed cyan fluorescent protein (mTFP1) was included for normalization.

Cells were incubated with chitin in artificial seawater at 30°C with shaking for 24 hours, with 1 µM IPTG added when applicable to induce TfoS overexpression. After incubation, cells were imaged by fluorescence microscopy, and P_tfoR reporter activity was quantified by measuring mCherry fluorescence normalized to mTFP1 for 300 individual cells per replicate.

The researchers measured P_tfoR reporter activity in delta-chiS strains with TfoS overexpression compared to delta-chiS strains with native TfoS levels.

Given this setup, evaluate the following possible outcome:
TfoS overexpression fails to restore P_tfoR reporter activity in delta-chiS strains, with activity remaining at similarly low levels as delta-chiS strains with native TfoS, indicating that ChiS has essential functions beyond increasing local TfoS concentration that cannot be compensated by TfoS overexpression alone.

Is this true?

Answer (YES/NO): NO